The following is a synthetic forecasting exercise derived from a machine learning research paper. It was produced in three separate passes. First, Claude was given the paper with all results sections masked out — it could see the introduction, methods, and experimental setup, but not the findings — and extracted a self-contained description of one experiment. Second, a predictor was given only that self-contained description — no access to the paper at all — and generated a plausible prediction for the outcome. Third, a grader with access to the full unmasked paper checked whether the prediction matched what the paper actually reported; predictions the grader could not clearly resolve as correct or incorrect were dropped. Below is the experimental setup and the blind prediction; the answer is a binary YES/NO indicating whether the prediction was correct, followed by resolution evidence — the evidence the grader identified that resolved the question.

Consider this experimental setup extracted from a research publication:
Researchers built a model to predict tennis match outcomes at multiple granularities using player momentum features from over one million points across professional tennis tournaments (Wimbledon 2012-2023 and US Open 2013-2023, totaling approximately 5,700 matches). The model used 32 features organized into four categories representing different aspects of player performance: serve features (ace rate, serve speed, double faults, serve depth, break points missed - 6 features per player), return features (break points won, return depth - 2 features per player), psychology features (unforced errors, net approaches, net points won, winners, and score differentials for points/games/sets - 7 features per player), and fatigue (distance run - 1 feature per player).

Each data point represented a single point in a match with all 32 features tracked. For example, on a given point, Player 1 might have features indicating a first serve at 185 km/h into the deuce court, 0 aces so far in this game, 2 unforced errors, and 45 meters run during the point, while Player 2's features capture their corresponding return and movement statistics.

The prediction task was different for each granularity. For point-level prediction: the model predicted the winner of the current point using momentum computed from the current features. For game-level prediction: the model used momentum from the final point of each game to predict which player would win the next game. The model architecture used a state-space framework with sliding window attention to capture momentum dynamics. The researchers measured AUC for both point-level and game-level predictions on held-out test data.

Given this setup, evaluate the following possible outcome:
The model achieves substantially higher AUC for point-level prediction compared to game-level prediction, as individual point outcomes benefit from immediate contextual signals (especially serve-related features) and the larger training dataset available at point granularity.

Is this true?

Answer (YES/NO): YES